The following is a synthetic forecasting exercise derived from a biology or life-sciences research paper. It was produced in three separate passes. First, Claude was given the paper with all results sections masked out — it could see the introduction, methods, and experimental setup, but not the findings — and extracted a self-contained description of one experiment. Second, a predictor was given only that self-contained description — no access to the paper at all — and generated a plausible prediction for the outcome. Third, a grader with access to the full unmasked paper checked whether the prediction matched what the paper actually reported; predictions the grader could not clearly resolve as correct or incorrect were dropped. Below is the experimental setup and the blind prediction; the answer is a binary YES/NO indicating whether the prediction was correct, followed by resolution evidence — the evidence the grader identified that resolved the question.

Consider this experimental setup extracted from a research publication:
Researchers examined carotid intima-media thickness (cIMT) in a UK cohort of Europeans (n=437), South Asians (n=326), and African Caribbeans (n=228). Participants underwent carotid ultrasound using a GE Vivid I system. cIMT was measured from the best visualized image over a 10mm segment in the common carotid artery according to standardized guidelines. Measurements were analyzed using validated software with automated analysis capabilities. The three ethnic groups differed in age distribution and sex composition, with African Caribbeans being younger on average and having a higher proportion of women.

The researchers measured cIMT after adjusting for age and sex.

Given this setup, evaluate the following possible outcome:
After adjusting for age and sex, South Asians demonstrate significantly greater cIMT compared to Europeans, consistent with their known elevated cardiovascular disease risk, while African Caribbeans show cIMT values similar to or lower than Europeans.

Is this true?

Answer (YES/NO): NO